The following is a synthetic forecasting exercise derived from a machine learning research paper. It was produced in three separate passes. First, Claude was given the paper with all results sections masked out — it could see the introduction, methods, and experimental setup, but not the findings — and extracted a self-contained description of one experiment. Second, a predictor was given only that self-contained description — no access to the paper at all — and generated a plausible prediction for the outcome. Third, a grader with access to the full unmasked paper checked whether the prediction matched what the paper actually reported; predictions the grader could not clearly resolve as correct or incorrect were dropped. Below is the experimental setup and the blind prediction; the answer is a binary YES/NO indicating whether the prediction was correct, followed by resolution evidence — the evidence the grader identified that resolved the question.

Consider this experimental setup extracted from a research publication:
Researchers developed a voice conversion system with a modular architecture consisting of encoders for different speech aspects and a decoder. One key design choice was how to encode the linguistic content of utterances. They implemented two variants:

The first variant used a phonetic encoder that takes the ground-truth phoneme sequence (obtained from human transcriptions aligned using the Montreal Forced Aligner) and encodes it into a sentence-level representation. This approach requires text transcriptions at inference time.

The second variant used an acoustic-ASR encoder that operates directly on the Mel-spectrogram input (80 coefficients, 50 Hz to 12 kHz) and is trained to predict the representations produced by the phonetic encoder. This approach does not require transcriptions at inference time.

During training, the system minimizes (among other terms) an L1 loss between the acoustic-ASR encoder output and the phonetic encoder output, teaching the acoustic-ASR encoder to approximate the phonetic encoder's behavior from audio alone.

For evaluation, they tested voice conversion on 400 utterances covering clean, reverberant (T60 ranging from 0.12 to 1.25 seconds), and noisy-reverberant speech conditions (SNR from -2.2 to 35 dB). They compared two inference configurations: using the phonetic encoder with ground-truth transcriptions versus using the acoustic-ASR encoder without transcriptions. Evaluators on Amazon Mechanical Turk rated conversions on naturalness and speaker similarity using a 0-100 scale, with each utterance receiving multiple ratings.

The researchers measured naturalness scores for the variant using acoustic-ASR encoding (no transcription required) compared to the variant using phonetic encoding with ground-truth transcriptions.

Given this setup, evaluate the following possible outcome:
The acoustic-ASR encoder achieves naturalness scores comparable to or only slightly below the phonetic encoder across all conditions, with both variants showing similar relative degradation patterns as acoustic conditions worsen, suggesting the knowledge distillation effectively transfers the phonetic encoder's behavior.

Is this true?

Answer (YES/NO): NO